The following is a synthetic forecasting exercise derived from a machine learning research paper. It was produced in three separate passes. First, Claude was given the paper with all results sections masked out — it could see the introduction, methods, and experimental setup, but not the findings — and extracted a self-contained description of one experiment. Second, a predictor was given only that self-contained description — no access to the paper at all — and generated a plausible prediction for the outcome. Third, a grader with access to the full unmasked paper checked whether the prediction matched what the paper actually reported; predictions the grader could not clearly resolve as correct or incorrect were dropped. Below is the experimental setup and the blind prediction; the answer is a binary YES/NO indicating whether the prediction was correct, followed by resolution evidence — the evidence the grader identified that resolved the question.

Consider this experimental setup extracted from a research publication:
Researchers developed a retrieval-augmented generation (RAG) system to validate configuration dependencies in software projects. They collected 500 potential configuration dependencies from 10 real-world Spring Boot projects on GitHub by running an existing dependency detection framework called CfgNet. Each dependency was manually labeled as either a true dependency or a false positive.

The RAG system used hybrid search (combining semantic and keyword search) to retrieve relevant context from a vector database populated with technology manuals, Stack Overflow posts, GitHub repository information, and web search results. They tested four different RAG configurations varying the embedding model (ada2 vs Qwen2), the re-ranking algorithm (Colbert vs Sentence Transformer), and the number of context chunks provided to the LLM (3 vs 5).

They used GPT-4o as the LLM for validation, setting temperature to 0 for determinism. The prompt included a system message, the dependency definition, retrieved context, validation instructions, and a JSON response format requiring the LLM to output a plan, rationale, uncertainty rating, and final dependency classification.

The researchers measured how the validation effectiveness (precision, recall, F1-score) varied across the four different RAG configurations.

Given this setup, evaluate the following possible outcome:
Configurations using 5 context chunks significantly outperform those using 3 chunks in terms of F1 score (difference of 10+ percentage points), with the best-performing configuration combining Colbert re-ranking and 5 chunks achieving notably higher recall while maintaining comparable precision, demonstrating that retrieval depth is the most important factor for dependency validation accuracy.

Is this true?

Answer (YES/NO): NO